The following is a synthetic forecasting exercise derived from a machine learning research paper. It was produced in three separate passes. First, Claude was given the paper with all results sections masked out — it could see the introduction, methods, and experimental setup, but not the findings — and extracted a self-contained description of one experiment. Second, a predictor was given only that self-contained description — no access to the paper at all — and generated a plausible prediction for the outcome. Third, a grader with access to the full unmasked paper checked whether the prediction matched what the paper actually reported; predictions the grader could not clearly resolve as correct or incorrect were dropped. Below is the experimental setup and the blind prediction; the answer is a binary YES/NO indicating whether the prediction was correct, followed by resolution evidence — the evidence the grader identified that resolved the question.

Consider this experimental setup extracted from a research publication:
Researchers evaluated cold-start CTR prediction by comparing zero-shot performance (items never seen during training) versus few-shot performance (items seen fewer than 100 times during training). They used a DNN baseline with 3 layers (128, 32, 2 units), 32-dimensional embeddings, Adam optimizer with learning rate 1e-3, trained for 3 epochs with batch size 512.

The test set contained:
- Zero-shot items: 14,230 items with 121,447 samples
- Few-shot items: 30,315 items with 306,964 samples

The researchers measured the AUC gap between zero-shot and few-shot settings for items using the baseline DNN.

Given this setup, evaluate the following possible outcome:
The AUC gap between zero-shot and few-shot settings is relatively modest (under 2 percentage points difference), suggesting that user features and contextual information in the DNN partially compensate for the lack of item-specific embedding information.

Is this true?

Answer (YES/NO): NO